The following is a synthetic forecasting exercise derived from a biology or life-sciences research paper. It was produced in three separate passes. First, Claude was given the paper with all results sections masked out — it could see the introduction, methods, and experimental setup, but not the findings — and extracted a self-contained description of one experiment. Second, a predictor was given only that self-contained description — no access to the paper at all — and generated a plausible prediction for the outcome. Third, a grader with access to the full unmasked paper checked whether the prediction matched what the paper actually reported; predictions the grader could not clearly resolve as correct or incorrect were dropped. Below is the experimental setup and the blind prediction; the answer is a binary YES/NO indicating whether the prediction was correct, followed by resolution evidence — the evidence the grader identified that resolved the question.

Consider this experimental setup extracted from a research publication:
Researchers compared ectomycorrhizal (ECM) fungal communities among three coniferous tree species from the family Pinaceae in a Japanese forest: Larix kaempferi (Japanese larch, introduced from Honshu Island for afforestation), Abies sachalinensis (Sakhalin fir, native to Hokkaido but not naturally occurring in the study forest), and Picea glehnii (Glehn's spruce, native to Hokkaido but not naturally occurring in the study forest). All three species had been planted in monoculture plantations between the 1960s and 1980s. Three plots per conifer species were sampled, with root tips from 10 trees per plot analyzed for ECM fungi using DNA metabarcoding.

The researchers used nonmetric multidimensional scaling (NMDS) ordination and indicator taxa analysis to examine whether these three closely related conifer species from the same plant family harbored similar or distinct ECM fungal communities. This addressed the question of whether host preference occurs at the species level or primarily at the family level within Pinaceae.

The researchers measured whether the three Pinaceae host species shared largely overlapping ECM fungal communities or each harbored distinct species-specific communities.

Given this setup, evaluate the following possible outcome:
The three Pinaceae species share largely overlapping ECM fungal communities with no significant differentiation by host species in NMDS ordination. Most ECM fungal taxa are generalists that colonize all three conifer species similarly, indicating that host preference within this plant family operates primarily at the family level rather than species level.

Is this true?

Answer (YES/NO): NO